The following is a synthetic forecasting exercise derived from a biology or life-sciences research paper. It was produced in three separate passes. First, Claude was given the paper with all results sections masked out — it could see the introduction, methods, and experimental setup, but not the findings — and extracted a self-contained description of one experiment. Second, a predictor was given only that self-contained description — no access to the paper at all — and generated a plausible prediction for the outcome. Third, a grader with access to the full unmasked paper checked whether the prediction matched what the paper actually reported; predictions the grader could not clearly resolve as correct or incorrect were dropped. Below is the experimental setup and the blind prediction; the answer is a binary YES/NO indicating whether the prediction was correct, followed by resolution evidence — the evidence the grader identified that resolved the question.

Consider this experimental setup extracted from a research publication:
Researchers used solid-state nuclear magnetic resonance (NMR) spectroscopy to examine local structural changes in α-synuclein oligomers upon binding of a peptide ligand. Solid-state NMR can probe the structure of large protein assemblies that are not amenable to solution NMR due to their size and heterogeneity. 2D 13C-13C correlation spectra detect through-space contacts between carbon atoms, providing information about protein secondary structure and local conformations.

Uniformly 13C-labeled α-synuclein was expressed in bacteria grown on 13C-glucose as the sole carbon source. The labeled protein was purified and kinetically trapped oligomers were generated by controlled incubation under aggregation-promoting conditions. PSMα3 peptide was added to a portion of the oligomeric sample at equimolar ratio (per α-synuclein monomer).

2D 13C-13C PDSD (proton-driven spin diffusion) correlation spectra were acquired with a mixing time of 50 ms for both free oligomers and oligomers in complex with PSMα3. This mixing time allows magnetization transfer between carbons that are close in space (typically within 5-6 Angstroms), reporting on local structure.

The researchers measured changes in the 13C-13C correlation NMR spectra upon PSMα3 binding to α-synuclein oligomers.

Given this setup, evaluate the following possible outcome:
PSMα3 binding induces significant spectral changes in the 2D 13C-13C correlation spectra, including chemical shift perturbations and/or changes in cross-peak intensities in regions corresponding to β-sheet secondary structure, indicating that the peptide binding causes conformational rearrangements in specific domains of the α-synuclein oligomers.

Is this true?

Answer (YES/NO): NO